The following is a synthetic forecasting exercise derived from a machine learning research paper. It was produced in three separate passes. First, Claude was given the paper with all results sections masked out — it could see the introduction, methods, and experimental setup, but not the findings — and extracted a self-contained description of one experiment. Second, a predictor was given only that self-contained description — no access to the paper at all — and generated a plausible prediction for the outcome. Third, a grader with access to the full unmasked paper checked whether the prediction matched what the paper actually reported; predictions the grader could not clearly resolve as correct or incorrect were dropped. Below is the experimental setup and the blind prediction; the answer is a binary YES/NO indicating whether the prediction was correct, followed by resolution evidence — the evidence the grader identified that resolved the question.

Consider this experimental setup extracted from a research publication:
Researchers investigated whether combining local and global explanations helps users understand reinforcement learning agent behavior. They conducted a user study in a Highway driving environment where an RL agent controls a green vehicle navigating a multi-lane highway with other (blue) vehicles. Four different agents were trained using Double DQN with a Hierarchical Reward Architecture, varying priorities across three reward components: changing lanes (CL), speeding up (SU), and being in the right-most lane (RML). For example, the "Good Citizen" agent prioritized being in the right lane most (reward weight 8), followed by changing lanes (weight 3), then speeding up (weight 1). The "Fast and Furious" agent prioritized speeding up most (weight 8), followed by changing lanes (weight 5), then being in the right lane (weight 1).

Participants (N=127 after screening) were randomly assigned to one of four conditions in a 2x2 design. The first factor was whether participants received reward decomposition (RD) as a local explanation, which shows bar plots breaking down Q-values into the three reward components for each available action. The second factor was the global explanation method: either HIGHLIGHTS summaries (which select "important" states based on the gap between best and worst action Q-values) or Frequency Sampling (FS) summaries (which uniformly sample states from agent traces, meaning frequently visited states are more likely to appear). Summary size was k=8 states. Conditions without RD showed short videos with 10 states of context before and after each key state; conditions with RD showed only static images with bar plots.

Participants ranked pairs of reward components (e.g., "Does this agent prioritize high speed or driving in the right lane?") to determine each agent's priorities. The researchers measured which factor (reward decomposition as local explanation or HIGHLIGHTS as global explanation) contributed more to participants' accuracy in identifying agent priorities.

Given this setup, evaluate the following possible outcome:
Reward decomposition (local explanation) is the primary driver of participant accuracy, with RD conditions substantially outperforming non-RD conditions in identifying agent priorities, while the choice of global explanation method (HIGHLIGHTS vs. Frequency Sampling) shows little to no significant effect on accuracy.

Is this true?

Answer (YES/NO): YES